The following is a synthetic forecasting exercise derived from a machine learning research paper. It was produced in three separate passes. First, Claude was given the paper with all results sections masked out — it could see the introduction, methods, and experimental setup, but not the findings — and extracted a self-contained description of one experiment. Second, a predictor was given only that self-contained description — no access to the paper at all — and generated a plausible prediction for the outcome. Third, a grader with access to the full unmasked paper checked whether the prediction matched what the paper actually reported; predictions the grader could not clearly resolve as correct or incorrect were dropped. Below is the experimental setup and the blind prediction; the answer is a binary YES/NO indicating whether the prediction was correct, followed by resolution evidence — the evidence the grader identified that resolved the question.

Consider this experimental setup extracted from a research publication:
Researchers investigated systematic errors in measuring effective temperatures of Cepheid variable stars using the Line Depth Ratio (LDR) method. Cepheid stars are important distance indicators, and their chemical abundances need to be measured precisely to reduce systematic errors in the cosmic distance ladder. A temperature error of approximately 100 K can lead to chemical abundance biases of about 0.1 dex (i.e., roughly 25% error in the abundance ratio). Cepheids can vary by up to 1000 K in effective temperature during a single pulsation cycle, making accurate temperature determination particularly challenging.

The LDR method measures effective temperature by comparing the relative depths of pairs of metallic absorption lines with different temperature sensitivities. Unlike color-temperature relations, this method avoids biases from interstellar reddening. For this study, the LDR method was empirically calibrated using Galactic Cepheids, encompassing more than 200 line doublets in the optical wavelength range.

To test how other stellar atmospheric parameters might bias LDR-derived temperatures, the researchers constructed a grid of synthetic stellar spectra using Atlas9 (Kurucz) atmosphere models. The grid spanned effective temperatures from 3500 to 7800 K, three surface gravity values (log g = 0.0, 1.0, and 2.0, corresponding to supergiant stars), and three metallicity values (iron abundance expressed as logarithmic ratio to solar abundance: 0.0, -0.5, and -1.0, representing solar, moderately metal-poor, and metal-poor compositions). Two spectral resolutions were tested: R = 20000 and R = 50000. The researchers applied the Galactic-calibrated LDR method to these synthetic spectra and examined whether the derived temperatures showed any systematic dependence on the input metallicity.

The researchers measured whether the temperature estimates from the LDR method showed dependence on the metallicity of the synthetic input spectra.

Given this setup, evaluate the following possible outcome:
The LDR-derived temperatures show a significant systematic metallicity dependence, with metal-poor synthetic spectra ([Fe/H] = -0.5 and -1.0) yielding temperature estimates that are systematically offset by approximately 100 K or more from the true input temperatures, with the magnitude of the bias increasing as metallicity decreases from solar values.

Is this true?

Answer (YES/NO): YES